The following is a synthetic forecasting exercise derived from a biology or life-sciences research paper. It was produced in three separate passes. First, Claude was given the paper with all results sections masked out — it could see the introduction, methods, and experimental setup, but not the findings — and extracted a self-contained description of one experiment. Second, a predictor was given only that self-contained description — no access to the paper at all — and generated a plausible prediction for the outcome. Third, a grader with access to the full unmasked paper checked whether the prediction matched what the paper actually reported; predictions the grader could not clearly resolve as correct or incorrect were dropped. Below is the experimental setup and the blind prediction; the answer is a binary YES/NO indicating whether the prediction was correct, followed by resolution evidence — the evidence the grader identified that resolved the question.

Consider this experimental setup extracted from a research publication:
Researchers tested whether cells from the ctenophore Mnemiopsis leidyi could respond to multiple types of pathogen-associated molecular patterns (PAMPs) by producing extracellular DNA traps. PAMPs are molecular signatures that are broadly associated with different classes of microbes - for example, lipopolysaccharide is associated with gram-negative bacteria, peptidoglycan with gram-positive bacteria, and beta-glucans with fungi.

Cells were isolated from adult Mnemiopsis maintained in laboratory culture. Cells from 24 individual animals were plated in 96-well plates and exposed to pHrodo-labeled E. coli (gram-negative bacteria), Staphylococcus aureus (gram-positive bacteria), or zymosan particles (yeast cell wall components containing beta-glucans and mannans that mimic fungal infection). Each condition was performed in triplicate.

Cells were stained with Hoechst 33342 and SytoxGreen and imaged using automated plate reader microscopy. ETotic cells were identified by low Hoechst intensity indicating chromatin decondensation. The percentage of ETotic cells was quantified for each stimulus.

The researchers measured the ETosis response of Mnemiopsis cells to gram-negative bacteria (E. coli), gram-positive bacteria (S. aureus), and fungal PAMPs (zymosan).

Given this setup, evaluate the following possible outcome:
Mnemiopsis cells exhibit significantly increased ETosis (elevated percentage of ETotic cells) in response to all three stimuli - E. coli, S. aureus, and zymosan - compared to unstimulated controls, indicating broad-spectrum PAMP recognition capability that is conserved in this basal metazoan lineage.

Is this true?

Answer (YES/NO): YES